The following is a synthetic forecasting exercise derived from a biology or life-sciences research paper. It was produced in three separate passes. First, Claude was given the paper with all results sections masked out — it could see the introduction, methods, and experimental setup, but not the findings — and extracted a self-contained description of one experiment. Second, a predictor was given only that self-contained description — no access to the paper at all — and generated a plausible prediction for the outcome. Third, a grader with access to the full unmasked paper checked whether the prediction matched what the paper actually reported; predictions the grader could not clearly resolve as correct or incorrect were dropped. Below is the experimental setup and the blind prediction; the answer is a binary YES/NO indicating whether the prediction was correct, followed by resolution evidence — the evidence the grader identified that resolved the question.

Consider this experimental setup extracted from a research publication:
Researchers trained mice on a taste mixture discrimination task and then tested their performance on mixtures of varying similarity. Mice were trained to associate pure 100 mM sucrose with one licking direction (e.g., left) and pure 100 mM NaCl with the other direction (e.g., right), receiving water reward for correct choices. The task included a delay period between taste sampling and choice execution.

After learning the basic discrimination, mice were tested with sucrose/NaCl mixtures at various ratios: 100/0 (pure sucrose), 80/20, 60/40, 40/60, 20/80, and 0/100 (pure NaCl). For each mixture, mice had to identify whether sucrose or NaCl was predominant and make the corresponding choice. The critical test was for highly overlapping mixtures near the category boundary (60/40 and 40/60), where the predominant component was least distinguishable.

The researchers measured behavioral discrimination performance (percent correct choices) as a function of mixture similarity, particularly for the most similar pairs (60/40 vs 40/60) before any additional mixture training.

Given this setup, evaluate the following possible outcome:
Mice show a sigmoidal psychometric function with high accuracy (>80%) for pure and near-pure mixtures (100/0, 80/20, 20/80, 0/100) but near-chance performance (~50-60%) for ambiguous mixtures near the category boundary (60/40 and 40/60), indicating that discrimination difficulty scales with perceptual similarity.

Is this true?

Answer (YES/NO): YES